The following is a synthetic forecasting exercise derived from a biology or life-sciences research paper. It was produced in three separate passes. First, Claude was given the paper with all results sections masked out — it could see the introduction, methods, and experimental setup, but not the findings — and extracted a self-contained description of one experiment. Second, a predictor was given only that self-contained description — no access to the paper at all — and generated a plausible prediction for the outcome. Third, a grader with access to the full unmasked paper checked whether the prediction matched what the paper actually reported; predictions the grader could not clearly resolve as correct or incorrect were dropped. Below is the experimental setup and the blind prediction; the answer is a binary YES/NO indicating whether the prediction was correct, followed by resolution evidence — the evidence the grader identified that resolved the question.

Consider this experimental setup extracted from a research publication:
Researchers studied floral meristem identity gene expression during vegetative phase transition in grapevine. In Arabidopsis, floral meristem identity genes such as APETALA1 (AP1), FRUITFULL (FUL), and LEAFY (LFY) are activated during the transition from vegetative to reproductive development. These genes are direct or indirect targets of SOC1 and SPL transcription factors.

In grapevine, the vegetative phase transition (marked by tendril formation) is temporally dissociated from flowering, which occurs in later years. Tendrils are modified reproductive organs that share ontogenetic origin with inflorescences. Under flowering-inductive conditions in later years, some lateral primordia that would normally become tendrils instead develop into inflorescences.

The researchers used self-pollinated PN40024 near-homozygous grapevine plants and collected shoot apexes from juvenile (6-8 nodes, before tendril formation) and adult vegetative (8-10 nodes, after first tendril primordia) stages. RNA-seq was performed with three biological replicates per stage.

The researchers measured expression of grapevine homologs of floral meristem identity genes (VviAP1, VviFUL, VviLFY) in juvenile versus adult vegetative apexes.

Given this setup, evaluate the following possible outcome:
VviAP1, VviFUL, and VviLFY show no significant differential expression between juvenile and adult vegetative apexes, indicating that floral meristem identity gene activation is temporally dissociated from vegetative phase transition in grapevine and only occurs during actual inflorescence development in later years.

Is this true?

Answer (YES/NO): NO